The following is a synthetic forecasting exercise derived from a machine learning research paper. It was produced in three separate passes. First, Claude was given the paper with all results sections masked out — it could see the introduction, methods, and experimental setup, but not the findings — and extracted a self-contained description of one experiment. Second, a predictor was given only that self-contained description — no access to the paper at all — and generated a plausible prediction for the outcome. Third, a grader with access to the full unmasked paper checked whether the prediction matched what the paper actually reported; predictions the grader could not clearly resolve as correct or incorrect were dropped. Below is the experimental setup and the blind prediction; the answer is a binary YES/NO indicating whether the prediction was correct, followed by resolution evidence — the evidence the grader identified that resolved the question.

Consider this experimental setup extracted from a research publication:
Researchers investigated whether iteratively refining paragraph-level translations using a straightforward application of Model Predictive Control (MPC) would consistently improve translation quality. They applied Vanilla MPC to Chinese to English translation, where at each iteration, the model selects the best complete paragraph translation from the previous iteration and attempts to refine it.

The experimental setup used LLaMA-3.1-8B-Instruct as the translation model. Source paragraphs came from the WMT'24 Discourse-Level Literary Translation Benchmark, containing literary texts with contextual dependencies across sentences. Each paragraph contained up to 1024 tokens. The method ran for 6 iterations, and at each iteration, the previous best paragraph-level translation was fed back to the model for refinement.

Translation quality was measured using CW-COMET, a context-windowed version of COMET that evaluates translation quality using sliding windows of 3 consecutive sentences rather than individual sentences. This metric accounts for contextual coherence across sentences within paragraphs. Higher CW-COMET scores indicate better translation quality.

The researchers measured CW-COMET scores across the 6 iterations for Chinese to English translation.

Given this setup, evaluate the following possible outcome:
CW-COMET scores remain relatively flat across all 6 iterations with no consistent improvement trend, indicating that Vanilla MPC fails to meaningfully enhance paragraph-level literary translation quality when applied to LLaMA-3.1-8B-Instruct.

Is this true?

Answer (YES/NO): NO